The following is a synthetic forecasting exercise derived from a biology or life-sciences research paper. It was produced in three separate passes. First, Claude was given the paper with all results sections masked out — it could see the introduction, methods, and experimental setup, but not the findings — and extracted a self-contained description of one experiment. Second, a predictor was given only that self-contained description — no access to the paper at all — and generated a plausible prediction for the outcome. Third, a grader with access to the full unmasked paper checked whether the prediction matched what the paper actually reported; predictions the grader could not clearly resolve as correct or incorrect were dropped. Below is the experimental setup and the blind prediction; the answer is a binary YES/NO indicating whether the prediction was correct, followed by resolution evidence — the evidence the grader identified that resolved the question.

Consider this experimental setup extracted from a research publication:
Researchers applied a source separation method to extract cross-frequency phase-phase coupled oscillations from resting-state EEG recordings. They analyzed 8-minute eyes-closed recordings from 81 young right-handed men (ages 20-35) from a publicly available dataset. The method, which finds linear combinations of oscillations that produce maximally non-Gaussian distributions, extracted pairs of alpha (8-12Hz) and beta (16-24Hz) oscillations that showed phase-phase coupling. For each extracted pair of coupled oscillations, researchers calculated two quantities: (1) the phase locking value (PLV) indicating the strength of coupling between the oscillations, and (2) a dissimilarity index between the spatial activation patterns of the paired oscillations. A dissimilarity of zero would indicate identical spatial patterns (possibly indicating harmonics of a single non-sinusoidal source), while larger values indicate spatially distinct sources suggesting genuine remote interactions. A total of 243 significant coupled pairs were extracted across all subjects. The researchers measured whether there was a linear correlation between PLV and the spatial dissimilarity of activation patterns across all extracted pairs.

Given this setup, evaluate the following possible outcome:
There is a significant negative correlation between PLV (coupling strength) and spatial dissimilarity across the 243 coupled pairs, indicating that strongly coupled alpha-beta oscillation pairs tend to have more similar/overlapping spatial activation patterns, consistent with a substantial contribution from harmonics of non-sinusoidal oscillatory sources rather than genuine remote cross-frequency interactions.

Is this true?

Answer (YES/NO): NO